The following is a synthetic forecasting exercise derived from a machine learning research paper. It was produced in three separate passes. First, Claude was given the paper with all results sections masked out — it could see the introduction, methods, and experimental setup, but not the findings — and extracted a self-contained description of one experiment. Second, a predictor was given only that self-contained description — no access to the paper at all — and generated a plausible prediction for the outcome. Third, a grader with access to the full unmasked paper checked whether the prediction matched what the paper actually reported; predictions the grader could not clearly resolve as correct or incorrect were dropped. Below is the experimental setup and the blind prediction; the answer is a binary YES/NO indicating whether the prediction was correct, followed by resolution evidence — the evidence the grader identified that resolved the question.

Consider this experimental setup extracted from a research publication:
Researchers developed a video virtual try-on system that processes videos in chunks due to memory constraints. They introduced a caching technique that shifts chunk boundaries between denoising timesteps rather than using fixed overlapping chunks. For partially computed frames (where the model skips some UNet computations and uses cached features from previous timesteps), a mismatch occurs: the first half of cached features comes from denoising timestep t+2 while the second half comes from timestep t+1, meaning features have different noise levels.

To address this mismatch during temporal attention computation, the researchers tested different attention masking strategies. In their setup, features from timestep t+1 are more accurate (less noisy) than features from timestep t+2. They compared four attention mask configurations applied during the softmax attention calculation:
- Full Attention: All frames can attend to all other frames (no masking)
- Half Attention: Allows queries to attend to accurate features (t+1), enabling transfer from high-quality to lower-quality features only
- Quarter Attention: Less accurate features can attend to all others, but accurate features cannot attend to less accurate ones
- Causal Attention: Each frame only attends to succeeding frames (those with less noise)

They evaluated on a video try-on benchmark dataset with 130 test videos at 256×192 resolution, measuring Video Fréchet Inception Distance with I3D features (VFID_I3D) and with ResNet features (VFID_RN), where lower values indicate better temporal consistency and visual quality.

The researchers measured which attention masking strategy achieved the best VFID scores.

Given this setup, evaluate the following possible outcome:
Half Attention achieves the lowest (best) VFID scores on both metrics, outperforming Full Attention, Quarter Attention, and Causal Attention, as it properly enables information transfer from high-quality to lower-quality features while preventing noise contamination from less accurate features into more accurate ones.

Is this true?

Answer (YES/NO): YES